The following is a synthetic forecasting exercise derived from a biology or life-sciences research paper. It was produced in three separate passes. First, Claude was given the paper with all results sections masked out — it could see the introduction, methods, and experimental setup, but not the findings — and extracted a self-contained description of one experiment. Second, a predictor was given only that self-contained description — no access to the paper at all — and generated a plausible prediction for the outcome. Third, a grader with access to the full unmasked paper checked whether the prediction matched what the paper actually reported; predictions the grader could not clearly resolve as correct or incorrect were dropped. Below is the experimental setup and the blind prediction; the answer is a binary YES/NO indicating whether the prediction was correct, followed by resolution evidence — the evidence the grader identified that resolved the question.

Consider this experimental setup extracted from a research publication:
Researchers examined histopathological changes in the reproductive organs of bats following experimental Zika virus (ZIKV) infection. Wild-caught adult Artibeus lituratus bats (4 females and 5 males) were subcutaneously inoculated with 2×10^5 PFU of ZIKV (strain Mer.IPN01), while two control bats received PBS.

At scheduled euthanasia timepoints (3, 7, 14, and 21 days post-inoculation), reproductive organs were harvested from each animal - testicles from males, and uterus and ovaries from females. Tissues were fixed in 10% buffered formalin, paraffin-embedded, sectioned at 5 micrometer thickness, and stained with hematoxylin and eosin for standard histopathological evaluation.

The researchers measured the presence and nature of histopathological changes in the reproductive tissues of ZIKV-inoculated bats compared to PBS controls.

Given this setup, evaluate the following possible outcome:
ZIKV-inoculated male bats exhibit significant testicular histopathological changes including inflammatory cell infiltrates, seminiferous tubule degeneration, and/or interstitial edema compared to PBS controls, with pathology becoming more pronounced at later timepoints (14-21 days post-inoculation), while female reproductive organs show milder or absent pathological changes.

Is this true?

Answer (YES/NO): NO